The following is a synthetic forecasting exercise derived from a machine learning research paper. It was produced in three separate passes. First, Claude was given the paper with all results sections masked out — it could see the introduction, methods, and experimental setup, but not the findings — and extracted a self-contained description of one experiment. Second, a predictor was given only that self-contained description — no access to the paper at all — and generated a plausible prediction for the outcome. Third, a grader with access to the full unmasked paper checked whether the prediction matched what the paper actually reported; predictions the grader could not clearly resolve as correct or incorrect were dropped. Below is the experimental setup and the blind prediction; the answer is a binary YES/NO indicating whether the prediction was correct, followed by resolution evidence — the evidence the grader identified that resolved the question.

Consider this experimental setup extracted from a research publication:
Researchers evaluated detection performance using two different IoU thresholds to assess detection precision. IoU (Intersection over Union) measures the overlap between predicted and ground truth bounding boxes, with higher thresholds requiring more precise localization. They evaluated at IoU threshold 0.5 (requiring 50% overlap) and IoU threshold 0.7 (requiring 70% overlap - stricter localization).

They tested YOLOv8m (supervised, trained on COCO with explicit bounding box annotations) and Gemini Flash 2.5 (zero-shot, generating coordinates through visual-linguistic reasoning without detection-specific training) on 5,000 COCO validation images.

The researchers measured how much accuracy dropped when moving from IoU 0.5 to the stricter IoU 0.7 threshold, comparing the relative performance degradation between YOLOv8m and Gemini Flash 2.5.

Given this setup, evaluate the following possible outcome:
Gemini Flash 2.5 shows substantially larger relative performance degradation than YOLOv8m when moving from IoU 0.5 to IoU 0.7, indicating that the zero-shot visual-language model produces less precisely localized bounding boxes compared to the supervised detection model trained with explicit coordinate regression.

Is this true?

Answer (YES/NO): YES